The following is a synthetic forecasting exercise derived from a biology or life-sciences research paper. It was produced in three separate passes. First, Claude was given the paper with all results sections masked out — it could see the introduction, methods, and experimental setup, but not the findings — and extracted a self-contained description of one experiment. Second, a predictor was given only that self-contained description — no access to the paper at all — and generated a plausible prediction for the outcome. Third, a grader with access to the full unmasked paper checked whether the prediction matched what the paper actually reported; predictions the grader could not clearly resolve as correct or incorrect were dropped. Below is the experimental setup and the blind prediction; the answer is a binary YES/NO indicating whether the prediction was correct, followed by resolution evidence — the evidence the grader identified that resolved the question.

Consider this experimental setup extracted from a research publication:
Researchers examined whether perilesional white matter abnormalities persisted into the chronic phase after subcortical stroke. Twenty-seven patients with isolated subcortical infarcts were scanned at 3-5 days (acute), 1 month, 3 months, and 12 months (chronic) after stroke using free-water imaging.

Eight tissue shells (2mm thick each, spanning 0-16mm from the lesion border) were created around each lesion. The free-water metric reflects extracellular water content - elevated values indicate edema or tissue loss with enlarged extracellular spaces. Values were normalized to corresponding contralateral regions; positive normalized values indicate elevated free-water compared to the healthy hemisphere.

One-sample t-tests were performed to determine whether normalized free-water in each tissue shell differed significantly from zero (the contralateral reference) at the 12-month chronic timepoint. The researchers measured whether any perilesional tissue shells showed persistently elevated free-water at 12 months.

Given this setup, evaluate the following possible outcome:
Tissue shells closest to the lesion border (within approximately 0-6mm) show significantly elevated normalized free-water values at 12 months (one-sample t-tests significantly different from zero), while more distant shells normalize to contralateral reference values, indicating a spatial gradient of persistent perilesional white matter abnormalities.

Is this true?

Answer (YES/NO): NO